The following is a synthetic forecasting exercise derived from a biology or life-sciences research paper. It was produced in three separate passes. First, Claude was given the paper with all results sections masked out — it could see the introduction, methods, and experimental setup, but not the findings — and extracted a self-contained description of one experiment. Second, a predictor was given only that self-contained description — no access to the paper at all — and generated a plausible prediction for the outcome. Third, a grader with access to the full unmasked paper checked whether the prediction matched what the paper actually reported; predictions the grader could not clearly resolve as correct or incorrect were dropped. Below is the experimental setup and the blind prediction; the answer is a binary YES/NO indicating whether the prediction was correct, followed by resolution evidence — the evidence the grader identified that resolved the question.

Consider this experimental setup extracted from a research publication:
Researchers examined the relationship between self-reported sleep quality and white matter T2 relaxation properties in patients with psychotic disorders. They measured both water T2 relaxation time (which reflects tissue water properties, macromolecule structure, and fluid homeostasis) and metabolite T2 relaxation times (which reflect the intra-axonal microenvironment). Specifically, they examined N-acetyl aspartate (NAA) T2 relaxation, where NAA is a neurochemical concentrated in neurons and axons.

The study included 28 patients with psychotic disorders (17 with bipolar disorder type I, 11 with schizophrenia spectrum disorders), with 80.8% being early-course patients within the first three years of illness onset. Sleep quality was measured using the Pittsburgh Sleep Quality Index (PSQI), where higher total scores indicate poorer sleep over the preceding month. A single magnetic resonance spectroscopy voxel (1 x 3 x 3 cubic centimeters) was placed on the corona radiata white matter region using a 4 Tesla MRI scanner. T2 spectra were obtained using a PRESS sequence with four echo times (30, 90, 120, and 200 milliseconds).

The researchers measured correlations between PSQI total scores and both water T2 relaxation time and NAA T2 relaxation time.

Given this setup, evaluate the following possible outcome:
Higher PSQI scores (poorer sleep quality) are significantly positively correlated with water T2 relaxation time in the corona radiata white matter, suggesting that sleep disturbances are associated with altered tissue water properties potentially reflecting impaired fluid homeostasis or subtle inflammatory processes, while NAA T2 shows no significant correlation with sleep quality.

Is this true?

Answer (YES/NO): YES